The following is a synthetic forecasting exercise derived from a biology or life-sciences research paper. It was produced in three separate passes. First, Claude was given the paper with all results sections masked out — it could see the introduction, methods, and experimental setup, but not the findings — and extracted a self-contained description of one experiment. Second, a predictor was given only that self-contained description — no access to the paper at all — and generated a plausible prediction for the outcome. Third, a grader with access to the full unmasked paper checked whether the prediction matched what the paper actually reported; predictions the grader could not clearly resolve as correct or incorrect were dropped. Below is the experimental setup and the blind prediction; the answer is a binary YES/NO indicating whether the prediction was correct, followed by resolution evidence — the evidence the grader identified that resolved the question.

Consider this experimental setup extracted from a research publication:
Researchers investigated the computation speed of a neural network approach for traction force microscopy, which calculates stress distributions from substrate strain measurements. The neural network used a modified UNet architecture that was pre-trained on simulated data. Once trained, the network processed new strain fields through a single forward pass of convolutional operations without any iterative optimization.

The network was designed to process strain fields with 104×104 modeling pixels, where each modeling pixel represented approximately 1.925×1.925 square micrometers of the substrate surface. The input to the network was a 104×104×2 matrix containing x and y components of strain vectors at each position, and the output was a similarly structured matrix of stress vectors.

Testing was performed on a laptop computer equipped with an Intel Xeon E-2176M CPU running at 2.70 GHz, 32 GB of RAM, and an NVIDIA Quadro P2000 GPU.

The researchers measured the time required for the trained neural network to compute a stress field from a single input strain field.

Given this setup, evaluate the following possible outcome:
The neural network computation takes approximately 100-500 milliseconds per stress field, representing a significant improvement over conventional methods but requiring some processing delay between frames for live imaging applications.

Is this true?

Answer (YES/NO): NO